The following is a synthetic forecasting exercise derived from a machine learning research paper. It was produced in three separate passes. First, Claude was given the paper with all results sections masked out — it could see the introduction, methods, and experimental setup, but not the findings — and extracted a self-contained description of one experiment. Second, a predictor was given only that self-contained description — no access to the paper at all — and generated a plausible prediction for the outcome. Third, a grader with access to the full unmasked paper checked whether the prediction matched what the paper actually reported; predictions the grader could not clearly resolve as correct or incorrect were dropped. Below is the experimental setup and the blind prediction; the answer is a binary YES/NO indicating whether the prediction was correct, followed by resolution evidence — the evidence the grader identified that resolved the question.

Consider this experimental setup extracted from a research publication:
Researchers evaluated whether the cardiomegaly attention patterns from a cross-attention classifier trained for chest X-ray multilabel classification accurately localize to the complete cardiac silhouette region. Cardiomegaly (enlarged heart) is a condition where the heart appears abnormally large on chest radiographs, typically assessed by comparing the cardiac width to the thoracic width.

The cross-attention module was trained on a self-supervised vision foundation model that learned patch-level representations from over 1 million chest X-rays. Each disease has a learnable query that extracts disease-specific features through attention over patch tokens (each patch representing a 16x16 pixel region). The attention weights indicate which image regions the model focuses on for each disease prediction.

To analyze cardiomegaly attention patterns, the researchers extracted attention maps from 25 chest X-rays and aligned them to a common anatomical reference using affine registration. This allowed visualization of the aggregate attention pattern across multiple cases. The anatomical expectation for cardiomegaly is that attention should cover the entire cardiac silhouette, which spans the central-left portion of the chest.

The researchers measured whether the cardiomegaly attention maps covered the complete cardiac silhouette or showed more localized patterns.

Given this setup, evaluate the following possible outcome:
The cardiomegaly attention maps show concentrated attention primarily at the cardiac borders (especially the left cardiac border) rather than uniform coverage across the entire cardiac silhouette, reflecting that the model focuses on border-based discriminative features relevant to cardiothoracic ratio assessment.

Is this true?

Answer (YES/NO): NO